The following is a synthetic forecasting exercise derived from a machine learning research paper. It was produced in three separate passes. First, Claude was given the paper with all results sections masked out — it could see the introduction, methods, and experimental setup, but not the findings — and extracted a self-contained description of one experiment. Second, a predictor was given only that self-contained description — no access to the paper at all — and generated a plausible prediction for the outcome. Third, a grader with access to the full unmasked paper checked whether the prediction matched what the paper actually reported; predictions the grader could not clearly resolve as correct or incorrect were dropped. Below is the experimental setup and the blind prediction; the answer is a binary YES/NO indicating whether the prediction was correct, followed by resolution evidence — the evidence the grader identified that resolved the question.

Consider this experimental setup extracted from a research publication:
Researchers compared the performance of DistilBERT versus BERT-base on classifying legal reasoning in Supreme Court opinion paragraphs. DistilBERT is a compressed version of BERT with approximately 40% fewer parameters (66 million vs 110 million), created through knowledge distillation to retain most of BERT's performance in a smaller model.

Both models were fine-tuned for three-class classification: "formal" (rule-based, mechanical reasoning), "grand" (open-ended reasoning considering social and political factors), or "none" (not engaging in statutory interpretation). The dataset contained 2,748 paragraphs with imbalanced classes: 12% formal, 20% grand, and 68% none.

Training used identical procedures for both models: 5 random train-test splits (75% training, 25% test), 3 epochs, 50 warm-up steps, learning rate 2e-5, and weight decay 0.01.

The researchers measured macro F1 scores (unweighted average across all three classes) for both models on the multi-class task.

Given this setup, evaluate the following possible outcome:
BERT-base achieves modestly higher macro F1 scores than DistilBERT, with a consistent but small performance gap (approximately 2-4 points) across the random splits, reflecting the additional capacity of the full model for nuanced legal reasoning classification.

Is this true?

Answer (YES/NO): NO